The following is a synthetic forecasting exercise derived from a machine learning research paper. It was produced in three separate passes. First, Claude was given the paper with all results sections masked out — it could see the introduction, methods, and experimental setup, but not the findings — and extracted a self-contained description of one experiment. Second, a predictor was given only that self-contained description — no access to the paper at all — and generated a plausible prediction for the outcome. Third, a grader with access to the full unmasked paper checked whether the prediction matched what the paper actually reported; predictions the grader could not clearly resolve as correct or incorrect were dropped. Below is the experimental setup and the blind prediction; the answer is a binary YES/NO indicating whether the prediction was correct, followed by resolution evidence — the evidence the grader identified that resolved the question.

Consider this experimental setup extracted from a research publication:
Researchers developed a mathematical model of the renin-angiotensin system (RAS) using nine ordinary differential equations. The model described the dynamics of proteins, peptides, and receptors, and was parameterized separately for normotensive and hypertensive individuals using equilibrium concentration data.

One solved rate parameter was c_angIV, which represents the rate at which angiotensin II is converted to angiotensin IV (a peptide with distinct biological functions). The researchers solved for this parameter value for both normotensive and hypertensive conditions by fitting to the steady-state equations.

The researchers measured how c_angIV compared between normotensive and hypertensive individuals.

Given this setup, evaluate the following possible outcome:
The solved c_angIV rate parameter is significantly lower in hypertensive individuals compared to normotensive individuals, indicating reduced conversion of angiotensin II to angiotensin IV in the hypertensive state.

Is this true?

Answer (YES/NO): YES